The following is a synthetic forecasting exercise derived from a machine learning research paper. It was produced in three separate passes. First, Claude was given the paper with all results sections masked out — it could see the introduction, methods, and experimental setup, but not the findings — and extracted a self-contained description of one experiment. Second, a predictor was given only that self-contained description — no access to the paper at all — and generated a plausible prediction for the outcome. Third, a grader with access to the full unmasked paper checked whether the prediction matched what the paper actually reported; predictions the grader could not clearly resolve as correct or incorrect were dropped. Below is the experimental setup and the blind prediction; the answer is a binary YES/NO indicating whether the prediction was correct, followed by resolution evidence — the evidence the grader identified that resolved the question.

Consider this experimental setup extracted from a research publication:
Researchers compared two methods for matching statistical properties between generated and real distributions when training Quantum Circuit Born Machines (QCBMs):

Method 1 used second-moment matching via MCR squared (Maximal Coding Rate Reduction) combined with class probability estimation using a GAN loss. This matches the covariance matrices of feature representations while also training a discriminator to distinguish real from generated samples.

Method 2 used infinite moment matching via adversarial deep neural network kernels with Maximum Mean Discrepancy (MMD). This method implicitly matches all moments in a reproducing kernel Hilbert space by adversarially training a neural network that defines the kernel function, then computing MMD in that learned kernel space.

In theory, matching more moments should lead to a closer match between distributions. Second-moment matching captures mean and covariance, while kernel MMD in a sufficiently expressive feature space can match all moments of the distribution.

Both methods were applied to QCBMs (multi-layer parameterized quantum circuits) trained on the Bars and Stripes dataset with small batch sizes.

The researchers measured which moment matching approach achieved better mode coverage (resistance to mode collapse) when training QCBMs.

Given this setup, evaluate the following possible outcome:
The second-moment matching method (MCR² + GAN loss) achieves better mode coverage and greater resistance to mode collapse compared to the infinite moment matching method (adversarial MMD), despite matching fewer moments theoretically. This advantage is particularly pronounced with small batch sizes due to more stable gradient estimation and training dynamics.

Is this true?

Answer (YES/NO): NO